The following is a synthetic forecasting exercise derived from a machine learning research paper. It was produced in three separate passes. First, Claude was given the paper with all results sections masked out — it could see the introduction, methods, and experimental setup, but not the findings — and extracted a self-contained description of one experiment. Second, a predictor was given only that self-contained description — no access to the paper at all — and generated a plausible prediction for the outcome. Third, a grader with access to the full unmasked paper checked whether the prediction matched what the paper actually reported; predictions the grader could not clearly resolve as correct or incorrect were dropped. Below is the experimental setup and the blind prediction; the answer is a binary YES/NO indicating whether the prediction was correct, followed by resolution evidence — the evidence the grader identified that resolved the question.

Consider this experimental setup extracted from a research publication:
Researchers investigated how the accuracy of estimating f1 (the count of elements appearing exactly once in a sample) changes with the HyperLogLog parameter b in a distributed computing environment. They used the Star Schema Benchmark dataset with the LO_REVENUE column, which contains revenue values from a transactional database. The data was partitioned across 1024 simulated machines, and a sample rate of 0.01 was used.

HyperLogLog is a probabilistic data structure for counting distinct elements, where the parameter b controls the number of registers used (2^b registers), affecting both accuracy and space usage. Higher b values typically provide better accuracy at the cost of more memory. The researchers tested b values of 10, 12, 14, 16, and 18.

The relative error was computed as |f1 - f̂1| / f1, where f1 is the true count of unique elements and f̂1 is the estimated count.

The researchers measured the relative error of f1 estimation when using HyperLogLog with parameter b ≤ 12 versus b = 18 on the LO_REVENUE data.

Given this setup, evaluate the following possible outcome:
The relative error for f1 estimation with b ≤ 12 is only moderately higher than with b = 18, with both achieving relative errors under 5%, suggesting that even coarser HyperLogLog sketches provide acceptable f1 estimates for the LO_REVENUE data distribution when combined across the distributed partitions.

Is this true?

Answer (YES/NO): NO